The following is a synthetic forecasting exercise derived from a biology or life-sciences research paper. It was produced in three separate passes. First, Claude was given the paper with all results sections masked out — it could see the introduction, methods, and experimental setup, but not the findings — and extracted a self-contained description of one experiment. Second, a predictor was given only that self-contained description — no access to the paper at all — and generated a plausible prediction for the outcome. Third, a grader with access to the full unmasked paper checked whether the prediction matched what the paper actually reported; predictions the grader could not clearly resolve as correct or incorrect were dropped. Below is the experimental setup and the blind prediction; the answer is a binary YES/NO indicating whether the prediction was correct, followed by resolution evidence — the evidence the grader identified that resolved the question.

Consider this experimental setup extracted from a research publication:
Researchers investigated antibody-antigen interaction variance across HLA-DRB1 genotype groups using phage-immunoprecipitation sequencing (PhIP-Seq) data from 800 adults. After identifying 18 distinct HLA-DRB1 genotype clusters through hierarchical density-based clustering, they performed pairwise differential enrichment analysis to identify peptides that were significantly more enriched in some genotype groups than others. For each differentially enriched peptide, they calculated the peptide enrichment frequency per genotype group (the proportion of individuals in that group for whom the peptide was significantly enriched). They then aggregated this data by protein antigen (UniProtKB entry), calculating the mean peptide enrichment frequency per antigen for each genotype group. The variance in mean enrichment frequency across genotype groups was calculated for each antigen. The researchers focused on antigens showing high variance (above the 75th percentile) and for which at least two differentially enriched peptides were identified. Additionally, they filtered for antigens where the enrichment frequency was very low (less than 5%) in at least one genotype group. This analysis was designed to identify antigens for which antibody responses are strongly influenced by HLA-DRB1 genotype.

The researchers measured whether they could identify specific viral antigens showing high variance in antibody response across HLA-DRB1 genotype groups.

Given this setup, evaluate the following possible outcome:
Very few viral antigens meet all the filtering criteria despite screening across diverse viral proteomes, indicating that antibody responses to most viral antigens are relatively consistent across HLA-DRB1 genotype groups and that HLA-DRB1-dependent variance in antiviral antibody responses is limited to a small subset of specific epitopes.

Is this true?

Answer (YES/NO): NO